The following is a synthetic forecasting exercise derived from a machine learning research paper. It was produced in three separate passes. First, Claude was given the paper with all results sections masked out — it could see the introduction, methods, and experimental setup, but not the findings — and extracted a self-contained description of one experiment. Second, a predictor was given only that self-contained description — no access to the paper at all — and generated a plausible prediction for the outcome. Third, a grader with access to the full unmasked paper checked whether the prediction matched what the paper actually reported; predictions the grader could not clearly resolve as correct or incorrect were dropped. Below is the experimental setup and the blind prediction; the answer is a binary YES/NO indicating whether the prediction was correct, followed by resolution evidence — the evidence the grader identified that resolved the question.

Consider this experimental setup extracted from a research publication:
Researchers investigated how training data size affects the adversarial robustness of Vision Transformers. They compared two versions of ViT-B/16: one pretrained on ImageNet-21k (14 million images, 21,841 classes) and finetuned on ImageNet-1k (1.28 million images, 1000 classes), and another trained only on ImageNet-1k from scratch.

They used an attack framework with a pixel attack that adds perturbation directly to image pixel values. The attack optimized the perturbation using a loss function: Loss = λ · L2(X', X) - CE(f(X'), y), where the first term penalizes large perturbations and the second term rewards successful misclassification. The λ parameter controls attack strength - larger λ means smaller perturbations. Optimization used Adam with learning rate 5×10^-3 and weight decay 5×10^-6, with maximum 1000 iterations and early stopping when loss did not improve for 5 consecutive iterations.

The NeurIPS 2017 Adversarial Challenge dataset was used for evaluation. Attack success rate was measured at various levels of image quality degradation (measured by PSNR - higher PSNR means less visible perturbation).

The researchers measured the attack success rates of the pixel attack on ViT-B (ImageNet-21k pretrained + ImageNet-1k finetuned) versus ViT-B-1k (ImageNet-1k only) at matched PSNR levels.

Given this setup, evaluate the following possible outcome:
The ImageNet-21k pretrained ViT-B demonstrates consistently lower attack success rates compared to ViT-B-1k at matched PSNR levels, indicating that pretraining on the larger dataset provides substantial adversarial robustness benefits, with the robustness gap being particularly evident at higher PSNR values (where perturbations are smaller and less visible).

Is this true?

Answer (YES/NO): NO